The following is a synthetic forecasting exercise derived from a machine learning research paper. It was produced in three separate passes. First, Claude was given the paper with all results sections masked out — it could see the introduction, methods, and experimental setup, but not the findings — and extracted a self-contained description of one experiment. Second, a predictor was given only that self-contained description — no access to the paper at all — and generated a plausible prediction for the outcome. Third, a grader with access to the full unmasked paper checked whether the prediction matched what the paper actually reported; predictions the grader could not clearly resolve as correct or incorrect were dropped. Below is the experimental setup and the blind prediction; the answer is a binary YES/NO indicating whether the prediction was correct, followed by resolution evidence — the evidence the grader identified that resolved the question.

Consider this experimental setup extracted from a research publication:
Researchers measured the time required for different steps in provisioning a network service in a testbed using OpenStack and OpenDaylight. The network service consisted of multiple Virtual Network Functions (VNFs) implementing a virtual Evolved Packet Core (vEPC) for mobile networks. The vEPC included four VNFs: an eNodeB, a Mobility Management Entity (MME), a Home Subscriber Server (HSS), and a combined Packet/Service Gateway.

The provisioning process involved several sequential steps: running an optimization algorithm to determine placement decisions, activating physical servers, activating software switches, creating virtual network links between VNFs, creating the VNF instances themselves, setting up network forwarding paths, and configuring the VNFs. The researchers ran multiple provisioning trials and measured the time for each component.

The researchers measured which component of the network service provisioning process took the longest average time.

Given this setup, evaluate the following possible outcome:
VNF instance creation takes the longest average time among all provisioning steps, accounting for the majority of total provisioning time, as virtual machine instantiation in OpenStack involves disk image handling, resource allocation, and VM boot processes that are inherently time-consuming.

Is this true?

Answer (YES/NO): NO